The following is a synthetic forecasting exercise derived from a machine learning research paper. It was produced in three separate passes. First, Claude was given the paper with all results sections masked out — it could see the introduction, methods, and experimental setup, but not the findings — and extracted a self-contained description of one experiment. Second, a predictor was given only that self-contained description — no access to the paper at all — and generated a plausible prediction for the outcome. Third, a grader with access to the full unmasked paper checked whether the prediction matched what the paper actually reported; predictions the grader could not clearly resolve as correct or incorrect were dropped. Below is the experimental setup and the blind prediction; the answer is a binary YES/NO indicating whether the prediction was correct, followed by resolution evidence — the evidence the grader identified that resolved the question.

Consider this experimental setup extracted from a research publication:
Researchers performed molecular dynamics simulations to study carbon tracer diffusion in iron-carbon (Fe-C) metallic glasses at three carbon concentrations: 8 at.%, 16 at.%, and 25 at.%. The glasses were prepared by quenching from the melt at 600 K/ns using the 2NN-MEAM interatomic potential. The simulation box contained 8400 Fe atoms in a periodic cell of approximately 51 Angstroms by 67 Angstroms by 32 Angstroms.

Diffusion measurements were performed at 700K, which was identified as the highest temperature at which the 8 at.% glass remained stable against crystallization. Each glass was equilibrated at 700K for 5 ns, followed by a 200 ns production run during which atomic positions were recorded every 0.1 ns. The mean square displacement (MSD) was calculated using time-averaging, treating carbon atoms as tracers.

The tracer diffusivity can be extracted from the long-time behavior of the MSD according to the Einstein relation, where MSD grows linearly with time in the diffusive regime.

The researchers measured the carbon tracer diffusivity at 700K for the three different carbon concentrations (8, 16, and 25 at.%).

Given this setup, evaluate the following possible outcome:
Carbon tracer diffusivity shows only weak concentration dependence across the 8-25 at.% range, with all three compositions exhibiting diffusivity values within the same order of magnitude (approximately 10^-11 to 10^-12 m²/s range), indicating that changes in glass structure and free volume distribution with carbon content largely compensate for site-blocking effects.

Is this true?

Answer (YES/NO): NO